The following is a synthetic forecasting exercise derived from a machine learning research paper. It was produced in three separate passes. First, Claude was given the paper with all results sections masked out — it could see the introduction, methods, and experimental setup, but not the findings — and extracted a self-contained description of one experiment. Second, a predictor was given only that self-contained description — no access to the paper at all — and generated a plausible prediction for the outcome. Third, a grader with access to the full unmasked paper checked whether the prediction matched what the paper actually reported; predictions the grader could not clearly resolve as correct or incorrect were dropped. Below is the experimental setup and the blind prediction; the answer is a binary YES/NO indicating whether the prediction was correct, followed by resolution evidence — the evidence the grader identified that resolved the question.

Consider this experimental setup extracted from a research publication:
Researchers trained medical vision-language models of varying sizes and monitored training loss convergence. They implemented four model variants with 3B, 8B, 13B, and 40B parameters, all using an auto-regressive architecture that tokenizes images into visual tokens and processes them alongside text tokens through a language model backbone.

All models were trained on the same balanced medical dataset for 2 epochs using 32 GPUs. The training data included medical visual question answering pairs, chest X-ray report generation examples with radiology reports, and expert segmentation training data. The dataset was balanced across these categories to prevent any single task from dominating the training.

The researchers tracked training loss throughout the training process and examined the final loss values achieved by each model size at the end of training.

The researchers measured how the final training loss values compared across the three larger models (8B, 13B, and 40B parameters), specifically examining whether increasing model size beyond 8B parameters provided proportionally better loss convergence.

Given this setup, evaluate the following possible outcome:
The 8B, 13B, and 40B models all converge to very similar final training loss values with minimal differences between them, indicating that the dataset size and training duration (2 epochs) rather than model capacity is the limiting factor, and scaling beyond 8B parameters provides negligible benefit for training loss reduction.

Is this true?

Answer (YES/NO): NO